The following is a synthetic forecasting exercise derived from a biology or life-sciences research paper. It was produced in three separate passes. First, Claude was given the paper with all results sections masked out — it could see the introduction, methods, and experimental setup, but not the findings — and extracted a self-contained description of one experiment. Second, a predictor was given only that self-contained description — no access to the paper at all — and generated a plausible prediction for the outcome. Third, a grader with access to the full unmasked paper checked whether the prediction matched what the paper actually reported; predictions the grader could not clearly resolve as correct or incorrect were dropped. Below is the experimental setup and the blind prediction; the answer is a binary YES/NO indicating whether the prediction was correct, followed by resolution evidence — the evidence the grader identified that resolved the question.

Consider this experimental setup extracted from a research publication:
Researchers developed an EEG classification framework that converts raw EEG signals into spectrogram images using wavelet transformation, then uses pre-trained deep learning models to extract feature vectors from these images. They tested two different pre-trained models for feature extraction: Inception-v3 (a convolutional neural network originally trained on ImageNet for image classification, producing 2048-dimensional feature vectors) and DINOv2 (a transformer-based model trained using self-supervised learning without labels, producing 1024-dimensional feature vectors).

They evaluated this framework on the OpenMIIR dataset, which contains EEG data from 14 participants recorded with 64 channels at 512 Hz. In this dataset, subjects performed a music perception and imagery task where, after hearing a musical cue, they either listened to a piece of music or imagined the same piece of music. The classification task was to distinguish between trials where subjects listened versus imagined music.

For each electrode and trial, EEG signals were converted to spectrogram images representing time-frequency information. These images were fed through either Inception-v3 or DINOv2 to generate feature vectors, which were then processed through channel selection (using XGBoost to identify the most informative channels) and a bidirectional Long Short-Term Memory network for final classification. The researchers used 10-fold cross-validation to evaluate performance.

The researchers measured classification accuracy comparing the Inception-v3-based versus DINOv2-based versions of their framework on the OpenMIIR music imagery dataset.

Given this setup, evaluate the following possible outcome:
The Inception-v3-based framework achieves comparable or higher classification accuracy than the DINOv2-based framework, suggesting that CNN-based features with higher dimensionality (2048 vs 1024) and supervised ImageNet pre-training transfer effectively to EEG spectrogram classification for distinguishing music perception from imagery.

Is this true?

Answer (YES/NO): YES